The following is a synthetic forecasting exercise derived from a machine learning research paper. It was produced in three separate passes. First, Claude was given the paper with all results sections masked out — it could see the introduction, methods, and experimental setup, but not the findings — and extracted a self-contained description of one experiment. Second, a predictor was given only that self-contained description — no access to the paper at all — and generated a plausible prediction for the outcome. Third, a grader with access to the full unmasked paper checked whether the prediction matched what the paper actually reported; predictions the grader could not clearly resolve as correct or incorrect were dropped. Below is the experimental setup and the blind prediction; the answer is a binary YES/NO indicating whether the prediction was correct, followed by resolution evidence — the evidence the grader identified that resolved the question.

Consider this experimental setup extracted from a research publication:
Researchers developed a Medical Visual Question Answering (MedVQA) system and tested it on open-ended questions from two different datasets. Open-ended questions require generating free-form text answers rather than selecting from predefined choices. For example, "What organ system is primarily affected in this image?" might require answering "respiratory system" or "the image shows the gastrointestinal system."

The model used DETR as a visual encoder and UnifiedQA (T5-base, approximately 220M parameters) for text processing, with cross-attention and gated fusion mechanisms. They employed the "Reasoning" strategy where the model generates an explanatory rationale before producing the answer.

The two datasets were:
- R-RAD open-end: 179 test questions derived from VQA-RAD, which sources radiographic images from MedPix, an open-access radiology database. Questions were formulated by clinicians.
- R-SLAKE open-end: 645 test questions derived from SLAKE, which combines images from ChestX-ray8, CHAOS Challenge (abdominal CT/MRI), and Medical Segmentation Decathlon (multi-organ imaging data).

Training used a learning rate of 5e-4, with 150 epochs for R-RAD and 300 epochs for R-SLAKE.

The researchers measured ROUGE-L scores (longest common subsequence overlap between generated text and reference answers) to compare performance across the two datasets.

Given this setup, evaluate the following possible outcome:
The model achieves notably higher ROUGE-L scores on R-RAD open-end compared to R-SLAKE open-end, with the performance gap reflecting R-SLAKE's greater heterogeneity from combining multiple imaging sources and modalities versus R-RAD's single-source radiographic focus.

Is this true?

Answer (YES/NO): NO